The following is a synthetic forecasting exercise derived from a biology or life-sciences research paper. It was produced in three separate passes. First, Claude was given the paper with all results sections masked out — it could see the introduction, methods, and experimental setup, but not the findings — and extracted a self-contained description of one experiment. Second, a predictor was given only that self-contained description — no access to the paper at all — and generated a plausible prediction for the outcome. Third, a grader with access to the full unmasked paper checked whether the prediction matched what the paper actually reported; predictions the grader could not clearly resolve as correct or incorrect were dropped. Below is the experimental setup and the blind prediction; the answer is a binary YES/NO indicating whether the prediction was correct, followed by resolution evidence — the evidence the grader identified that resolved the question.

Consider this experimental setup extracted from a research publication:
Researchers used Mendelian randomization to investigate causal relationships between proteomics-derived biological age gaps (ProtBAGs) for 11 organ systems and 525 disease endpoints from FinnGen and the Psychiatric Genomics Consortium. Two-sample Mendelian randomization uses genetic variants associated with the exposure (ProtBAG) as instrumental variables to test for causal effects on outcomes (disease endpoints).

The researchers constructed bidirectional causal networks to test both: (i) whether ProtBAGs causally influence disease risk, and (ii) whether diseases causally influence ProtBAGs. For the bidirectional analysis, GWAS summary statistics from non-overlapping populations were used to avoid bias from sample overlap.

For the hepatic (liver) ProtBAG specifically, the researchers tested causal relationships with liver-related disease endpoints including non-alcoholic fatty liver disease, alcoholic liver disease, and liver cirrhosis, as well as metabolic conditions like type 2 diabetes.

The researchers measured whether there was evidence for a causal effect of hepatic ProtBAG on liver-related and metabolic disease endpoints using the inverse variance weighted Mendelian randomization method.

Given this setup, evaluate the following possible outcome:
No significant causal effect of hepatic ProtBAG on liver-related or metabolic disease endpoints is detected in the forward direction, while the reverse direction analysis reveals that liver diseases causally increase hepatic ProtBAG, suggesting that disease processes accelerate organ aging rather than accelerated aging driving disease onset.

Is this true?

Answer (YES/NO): NO